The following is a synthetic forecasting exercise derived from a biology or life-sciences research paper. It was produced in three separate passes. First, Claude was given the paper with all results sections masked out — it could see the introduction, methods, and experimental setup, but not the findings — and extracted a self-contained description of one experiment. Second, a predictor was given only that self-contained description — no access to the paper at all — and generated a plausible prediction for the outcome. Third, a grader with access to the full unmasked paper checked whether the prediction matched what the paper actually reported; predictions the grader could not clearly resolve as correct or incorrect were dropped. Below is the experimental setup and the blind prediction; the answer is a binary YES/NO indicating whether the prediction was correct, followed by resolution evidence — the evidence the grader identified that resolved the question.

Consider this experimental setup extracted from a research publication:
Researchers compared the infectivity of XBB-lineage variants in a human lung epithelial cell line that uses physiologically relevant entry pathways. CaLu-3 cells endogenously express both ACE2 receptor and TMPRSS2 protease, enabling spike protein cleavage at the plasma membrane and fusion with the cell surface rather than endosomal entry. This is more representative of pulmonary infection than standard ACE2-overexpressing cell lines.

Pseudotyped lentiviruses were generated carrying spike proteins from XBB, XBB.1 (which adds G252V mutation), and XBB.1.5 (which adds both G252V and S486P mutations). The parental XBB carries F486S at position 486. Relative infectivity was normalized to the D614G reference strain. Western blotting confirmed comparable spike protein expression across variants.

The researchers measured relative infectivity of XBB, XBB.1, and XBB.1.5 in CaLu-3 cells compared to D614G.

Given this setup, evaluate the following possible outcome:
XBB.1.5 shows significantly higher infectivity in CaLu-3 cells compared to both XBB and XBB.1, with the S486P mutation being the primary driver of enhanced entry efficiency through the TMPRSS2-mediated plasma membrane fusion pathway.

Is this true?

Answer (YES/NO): NO